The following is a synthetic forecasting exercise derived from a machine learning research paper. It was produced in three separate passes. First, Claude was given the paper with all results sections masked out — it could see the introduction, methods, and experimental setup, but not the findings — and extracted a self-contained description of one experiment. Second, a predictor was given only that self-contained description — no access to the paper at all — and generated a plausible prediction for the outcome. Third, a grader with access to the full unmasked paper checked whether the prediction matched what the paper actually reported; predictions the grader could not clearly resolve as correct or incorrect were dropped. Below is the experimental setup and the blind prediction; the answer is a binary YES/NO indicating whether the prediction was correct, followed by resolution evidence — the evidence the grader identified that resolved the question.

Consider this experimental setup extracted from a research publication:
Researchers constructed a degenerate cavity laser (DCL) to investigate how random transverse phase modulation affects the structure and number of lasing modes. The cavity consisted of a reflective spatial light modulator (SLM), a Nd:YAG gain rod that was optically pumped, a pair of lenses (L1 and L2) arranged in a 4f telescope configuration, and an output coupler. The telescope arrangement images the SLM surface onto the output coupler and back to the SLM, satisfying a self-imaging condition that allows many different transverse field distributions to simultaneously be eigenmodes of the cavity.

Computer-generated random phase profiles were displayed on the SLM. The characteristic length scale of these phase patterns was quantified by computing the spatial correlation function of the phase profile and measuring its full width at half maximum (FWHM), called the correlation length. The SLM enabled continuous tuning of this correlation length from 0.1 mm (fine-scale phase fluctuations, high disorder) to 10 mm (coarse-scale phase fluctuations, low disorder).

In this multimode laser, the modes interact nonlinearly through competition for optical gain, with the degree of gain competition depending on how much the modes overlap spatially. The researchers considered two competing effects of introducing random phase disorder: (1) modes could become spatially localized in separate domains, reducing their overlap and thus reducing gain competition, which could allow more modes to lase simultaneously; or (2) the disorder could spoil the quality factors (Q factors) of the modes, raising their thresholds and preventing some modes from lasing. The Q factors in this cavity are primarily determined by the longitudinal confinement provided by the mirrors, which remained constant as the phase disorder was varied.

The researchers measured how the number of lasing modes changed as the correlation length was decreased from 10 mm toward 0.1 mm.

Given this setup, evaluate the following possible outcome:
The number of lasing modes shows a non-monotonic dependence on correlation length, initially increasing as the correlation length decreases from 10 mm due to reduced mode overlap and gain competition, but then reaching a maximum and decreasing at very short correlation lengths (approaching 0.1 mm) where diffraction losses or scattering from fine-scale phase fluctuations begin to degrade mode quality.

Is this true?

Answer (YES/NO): NO